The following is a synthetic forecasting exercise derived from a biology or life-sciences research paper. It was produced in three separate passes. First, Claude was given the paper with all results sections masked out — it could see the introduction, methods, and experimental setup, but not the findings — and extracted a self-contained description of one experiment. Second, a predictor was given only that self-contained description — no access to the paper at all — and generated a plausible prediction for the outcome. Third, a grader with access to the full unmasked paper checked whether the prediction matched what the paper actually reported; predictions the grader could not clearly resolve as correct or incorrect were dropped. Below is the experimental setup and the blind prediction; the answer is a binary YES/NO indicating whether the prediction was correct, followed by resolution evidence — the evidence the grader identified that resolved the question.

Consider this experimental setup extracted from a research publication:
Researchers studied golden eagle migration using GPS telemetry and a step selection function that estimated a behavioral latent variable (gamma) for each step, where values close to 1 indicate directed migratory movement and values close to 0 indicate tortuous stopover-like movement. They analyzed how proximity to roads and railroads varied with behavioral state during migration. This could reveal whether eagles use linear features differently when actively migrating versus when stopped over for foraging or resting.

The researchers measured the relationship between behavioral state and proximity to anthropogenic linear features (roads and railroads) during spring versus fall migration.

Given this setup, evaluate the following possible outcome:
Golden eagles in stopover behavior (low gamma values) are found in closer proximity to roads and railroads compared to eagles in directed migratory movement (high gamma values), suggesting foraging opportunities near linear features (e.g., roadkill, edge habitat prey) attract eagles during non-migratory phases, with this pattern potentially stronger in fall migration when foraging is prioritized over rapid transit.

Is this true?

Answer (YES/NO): NO